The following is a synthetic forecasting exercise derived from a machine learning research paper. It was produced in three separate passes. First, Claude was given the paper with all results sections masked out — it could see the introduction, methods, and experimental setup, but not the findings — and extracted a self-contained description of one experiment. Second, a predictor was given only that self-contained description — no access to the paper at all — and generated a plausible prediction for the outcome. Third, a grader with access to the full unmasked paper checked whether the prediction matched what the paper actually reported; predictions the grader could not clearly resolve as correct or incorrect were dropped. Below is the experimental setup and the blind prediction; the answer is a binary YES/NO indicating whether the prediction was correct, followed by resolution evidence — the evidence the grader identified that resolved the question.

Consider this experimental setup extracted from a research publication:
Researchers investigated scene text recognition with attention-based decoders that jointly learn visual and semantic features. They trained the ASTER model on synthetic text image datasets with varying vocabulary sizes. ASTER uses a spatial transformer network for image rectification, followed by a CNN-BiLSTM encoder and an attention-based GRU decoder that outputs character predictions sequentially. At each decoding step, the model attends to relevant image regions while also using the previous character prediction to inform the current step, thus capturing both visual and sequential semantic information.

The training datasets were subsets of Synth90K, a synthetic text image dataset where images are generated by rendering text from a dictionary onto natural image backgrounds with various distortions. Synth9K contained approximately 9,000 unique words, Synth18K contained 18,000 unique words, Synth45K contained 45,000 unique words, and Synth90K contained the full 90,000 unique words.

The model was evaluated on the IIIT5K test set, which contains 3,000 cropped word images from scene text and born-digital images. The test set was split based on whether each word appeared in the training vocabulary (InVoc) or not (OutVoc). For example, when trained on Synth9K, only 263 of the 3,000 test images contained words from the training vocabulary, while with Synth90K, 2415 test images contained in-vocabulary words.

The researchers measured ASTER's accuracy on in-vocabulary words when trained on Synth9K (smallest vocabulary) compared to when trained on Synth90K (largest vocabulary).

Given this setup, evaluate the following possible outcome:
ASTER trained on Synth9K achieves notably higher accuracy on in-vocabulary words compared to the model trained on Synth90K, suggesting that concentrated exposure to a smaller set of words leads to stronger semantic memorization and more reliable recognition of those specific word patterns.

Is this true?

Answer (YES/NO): YES